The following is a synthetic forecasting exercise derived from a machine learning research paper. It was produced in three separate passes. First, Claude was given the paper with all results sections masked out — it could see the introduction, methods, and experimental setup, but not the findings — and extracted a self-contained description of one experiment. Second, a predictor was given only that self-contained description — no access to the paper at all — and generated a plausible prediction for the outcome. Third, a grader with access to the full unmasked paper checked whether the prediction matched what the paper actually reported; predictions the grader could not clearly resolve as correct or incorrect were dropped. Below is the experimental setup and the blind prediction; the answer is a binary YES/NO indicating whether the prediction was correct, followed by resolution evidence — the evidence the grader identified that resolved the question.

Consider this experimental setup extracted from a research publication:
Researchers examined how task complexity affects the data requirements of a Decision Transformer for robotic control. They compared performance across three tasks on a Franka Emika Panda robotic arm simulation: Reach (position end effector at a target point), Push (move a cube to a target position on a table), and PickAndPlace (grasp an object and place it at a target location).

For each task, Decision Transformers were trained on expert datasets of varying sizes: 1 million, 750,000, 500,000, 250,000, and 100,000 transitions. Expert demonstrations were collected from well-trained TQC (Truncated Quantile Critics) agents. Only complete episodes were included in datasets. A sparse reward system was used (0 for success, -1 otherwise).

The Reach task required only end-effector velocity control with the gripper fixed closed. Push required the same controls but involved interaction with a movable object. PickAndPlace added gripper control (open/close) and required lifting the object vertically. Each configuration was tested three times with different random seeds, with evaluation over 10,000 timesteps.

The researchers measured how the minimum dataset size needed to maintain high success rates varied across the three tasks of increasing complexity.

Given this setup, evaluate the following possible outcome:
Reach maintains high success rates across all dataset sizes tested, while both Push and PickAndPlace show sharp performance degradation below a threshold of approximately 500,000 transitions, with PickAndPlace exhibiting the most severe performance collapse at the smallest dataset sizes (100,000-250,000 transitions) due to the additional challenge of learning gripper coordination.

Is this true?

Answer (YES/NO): NO